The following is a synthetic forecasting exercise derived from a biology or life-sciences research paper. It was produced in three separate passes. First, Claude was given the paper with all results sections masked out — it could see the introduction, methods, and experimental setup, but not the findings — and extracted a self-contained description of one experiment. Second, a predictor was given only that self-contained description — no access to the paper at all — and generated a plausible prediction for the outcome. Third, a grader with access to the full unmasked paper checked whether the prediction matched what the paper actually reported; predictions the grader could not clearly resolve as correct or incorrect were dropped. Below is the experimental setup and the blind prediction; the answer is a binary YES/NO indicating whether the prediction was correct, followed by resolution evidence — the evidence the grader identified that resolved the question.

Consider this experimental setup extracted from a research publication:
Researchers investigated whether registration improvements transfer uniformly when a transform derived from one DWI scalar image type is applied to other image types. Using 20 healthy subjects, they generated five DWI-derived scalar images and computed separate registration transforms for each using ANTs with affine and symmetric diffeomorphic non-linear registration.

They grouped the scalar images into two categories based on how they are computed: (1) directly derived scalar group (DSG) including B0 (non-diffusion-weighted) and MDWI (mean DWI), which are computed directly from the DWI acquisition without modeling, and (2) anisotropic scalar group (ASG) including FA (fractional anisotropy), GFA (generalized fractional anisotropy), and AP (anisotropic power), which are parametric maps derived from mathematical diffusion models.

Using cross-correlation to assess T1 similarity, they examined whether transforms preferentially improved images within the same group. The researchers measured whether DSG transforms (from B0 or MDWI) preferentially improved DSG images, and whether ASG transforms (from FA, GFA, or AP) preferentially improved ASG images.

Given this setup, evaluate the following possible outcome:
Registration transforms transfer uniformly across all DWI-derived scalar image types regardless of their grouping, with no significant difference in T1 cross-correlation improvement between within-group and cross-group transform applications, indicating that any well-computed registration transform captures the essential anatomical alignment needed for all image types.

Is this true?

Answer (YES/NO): NO